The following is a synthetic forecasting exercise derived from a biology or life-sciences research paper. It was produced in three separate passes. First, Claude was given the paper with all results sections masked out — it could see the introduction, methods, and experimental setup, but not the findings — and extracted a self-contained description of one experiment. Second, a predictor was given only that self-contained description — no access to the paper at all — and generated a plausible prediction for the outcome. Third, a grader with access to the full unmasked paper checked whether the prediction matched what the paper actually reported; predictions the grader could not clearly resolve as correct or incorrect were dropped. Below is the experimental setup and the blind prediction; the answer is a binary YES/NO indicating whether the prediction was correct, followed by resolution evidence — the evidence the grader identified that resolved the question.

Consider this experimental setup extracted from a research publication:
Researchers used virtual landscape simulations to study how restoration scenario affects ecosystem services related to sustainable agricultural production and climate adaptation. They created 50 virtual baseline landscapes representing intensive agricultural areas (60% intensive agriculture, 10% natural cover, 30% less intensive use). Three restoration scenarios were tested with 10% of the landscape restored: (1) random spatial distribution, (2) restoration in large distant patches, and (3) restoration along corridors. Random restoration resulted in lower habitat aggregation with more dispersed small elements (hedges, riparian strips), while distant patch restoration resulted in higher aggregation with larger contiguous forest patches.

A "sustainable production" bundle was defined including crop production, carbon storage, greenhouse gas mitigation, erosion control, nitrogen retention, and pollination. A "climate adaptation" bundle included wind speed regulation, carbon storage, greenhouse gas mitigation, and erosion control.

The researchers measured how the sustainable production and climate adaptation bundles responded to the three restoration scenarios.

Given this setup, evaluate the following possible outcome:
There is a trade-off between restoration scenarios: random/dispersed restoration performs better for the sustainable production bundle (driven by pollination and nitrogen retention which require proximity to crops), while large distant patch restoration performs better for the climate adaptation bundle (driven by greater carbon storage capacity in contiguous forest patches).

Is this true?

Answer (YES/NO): NO